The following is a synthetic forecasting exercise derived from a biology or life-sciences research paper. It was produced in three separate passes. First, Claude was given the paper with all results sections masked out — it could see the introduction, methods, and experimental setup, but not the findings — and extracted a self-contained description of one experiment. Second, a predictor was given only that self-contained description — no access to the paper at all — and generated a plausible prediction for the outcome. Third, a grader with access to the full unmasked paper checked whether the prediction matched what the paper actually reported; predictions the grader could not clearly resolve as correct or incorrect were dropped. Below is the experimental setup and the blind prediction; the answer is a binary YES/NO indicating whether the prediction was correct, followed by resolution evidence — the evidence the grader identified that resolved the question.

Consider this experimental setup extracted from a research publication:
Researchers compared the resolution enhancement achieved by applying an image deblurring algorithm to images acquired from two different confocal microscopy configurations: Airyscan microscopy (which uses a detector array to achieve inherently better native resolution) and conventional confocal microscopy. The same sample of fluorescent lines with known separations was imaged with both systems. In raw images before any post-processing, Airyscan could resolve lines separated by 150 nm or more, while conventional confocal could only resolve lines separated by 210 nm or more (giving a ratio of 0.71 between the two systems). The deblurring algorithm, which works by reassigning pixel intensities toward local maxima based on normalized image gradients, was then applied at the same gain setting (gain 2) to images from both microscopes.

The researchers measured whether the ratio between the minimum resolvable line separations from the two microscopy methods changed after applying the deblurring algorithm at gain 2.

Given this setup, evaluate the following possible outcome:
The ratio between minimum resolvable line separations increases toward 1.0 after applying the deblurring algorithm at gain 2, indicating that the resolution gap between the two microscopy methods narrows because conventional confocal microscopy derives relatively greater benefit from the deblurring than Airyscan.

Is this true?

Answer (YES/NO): NO